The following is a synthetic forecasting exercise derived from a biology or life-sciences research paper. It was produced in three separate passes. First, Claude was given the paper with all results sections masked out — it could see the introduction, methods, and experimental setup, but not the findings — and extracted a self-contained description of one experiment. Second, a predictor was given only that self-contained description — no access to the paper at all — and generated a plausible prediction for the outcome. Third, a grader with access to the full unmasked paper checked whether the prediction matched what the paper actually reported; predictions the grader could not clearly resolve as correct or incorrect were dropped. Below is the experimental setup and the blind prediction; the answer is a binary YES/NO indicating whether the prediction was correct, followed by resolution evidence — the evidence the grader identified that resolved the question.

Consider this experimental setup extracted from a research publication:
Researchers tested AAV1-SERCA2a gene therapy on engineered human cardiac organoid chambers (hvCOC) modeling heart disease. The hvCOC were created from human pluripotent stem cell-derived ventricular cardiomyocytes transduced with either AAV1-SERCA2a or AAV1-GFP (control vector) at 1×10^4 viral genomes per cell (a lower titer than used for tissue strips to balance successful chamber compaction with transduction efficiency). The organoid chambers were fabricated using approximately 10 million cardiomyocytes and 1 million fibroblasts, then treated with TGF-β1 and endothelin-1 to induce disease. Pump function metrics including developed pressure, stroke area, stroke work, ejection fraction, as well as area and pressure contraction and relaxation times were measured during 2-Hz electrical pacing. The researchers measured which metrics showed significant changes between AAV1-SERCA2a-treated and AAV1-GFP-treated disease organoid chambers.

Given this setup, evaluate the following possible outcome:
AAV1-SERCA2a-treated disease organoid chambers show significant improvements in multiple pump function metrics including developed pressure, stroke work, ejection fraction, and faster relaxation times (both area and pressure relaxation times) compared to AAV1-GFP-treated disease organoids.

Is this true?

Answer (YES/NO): NO